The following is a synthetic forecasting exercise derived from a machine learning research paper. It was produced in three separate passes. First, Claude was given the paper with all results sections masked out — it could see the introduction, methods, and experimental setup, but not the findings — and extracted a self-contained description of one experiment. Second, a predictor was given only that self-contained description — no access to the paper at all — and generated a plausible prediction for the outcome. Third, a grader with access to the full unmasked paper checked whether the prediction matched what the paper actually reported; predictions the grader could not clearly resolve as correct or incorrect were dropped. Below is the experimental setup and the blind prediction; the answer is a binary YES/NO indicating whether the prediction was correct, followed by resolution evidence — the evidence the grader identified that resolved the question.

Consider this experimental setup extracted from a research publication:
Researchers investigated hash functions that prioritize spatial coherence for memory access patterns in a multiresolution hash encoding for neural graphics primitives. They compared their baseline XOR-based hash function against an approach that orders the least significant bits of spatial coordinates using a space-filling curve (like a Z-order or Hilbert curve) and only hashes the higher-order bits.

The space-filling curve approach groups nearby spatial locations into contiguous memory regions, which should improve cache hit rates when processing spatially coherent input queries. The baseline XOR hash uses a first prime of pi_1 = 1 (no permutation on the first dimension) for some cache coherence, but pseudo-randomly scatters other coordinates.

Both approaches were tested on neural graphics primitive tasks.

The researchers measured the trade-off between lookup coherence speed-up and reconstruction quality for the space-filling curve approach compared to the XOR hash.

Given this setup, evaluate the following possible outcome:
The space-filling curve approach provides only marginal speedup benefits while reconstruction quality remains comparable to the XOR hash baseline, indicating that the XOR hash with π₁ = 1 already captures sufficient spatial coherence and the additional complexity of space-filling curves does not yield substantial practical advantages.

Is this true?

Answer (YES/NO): NO